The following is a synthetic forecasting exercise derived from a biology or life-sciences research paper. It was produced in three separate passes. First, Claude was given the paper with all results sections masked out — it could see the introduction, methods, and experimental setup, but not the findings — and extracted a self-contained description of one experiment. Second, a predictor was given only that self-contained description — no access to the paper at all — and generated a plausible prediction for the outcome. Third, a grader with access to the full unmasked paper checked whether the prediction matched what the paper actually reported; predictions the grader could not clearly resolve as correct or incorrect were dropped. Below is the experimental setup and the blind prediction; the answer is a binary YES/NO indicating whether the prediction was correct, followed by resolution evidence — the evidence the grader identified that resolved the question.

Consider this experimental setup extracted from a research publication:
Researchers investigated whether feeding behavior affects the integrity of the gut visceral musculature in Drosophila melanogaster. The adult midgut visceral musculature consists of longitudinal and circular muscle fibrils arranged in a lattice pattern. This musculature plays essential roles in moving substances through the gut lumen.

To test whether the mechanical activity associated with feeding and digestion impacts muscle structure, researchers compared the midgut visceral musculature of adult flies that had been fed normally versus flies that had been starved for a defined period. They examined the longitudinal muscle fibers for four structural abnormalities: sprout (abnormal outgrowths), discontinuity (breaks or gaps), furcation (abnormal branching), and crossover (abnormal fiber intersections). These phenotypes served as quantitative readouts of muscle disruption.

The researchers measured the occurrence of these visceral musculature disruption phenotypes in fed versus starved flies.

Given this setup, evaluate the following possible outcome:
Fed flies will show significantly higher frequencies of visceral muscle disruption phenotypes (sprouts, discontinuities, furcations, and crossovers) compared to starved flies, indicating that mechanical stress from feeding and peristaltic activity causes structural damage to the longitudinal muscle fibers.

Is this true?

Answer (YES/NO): NO